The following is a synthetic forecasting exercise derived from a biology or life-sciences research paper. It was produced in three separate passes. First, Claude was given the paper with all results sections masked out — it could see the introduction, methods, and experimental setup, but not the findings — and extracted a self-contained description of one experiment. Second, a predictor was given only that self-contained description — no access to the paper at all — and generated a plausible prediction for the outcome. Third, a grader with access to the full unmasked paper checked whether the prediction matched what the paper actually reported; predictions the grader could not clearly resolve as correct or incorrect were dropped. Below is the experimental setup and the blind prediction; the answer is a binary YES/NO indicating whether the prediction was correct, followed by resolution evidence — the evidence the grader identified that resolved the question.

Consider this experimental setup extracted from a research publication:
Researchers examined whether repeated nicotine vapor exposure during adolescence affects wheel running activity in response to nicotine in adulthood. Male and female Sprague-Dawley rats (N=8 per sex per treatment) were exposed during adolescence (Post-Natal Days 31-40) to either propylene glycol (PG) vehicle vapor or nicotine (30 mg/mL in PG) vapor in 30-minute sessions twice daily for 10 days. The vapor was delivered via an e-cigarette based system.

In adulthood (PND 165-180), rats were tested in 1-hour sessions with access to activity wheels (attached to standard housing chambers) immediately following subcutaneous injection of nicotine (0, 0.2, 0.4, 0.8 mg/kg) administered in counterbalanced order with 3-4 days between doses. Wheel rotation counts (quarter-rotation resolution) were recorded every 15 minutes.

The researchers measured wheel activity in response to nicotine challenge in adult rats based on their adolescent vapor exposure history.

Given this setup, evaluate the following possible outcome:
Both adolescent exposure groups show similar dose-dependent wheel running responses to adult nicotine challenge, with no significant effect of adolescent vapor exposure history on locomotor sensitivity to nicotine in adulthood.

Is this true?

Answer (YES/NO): YES